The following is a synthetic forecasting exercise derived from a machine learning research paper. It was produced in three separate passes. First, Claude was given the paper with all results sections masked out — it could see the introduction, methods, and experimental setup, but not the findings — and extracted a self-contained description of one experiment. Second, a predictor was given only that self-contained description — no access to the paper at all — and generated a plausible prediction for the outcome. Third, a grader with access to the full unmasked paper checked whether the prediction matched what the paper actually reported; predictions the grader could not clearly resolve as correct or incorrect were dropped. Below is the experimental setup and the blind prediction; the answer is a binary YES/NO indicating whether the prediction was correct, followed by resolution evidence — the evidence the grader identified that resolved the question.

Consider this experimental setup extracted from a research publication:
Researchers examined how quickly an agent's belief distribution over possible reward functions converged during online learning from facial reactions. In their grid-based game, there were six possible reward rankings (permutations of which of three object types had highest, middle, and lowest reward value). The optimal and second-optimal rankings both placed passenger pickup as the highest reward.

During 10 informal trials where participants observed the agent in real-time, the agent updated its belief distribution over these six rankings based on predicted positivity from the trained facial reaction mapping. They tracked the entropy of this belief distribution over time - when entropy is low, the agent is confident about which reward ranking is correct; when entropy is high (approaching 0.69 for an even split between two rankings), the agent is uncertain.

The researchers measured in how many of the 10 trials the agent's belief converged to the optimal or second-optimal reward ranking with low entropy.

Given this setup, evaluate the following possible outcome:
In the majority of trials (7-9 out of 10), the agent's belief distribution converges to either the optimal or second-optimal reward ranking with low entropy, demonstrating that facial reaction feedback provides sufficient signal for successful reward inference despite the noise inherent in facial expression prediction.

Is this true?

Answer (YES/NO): NO